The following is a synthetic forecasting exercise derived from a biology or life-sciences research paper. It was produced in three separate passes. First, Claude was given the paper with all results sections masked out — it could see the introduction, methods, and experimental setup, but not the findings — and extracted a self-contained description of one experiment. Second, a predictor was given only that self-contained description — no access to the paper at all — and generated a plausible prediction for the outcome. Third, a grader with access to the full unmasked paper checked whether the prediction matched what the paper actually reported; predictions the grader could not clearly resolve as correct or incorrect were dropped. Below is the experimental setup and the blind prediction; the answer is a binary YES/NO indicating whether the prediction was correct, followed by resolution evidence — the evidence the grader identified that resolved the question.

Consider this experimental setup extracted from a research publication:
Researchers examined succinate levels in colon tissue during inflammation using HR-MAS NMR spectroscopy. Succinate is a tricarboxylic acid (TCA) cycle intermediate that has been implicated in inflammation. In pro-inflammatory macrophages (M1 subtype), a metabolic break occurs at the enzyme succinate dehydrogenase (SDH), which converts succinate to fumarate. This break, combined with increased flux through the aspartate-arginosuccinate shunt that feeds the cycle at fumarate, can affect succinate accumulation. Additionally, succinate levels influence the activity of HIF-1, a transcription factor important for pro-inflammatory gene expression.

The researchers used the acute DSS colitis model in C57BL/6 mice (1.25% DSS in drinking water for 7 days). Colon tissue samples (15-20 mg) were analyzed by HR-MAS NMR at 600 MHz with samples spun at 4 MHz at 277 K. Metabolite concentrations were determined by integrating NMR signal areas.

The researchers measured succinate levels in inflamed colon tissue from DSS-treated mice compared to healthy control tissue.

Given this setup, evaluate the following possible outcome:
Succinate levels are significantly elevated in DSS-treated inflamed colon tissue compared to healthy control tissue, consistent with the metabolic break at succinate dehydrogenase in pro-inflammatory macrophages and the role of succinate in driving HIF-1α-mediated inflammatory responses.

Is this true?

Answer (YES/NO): YES